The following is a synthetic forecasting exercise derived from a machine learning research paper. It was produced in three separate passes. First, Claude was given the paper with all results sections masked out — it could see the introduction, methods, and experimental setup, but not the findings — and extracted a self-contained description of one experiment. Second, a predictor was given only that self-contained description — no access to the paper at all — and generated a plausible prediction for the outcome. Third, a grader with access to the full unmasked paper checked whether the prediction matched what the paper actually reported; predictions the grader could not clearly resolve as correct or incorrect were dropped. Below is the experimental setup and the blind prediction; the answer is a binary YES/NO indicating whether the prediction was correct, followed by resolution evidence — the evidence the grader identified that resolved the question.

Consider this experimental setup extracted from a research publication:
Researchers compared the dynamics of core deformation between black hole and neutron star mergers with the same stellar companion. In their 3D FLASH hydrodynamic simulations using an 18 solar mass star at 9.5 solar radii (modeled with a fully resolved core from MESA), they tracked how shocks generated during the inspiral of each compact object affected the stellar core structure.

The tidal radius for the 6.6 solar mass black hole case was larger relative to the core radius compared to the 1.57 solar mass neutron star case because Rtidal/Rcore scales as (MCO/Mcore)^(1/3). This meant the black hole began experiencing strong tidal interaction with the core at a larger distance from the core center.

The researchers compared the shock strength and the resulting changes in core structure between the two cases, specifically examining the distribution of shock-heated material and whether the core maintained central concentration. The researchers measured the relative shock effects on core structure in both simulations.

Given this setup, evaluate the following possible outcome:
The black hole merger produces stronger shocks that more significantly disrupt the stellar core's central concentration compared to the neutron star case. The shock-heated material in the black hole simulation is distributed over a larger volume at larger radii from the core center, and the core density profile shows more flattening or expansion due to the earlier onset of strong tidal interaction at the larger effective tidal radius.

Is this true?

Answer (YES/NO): YES